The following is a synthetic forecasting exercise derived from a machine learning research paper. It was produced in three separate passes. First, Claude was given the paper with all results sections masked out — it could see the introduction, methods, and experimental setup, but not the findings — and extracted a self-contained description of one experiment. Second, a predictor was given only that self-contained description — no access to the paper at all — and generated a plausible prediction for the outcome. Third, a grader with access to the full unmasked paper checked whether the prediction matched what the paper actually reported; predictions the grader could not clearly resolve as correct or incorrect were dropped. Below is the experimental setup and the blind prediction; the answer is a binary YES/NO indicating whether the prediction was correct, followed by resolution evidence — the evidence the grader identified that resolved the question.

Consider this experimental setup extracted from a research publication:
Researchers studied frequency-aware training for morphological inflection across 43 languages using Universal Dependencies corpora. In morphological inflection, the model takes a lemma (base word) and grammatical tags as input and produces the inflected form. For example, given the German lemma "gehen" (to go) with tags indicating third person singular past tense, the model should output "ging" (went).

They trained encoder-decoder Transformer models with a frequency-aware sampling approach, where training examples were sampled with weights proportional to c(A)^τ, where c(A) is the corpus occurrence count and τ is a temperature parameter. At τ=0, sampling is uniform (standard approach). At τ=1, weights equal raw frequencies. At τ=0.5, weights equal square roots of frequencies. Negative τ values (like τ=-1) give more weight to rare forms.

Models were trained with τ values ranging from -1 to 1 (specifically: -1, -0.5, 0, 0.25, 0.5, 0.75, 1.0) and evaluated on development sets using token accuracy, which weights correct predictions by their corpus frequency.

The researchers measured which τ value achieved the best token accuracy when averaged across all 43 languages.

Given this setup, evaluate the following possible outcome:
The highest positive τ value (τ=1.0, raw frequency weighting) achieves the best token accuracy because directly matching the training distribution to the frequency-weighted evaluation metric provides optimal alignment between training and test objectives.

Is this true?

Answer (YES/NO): NO